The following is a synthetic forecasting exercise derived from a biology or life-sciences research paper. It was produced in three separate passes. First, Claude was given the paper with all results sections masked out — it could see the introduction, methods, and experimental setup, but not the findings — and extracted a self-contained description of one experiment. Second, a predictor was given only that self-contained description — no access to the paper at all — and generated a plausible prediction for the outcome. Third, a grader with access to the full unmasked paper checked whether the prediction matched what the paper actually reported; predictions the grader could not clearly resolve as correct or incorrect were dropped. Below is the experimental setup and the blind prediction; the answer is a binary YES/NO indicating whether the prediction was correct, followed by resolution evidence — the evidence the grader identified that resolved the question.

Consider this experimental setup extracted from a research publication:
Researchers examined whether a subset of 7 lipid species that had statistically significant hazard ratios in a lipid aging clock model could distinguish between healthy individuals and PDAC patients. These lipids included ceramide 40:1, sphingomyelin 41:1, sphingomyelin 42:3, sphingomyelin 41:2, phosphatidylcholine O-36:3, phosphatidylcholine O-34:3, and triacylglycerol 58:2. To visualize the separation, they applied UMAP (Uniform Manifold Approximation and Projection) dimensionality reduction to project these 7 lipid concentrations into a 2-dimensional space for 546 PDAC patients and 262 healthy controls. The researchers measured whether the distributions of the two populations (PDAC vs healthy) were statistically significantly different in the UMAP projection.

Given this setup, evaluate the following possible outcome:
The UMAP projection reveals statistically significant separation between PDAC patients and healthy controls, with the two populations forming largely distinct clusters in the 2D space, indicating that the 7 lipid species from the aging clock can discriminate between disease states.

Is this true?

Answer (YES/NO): YES